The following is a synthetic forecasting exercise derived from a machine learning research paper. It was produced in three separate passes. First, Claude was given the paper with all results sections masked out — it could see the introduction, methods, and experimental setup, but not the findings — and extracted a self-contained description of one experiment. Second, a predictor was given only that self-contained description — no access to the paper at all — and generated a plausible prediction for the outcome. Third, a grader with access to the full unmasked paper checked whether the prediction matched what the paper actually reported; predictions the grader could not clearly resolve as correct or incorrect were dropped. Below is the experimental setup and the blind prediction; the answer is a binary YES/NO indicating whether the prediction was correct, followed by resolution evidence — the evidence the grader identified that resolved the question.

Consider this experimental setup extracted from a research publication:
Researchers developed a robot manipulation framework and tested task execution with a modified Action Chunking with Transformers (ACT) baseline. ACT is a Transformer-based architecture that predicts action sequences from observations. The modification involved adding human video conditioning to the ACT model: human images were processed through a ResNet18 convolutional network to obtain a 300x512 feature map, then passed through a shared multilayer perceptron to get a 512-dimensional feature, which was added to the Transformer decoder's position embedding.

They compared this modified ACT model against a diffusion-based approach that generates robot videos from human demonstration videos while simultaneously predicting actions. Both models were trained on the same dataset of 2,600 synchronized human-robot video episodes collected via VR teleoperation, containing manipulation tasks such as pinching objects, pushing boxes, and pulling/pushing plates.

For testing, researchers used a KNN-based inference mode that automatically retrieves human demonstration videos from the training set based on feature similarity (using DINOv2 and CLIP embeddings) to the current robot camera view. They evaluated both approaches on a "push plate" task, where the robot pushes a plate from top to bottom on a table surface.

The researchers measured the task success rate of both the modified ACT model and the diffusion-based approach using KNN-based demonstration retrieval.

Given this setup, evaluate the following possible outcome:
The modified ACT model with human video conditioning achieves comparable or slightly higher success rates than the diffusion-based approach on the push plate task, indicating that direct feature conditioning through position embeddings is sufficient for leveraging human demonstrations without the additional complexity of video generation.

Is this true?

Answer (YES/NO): NO